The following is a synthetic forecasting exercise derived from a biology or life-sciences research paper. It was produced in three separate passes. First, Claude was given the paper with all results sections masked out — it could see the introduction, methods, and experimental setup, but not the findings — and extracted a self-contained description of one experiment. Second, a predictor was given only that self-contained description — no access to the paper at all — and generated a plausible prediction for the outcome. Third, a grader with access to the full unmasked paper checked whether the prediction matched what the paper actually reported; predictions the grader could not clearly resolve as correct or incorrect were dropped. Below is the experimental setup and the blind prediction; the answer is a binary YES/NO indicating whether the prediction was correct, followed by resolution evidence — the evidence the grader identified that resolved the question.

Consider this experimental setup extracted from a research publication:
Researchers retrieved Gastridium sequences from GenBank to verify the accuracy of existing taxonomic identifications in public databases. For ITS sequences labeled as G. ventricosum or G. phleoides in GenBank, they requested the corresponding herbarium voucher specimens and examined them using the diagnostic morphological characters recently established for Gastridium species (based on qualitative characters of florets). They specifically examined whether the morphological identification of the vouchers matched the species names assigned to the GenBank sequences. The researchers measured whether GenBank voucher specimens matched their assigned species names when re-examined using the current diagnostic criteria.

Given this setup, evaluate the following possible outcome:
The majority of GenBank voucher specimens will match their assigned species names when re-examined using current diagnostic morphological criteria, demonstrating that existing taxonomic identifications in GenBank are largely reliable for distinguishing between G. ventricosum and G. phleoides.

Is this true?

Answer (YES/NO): NO